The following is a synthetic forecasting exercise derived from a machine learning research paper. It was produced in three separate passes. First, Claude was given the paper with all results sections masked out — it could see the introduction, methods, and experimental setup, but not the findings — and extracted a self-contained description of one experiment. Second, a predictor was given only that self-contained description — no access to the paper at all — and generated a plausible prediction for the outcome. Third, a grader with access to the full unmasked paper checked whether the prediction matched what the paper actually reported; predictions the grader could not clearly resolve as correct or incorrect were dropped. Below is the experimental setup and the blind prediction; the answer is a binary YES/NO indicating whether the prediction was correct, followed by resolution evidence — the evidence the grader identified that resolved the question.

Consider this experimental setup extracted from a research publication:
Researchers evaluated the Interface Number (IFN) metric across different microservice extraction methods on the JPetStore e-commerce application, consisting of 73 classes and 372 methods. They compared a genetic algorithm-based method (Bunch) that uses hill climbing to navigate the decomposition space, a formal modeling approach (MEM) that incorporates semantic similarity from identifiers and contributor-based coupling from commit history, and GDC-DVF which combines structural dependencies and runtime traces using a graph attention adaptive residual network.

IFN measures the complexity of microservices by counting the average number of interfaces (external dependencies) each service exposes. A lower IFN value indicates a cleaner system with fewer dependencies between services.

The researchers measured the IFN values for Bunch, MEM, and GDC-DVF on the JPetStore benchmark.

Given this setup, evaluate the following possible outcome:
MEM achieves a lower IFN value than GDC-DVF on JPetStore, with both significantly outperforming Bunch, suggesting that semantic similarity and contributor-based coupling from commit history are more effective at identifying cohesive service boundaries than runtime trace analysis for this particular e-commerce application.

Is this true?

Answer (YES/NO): NO